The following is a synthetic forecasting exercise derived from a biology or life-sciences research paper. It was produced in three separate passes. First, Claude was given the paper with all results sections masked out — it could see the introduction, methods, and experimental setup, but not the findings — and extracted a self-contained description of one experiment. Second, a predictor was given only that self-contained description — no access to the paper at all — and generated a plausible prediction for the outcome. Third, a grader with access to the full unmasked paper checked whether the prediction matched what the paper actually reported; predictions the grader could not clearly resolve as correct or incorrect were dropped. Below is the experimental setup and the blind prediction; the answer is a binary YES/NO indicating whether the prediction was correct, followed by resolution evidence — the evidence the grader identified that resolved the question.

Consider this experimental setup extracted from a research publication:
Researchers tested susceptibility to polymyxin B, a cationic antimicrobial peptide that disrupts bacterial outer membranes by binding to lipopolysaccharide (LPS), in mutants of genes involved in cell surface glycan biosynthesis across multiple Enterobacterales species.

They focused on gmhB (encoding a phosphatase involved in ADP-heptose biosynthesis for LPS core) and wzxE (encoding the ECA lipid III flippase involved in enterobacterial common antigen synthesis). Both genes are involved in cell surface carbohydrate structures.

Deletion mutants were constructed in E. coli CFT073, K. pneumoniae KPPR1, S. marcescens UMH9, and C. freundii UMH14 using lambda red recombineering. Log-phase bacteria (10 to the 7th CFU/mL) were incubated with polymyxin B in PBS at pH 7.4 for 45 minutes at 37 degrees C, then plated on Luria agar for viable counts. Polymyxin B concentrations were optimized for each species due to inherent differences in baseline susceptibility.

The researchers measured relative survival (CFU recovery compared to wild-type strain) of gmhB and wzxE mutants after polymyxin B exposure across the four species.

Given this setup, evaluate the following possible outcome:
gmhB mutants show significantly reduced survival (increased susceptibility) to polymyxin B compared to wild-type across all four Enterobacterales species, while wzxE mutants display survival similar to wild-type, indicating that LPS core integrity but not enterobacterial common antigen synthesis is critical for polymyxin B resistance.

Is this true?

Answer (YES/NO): NO